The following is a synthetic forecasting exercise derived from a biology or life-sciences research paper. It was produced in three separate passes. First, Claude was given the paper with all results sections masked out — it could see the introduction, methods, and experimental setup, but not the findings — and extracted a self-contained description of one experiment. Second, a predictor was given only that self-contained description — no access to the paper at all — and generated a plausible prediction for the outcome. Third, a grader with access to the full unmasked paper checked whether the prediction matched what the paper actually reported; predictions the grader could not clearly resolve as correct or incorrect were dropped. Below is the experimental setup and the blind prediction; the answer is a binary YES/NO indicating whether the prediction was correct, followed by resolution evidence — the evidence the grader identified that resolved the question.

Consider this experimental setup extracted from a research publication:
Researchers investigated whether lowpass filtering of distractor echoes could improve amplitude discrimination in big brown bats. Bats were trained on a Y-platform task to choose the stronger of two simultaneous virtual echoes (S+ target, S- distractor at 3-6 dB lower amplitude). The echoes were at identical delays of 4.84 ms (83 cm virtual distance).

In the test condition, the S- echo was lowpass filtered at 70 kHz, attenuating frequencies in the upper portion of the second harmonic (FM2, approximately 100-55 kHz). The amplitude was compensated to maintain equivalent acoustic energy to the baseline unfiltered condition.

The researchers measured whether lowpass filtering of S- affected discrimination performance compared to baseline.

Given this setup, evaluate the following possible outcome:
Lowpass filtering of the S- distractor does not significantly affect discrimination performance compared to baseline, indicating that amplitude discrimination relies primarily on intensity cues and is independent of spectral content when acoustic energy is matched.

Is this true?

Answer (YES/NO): NO